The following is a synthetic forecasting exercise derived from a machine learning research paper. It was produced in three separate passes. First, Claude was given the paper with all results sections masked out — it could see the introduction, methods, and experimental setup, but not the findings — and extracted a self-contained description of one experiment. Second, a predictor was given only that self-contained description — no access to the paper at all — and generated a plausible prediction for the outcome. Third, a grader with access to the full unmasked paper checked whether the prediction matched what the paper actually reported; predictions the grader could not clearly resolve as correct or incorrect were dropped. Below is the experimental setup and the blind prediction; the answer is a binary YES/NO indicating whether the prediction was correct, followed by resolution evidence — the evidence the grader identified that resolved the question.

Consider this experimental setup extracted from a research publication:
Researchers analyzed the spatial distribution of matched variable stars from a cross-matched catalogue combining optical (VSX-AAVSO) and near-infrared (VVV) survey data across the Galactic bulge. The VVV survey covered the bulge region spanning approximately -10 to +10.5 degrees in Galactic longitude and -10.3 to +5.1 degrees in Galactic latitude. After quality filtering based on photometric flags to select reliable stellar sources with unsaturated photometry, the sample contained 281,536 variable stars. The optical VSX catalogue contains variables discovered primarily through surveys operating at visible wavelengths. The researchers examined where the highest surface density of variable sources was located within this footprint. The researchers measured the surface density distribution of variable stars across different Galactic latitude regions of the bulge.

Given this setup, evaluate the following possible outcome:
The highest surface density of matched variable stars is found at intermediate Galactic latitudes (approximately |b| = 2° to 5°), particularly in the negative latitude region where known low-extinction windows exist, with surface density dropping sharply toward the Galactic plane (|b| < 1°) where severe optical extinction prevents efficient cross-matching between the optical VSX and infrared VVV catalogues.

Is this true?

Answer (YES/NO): NO